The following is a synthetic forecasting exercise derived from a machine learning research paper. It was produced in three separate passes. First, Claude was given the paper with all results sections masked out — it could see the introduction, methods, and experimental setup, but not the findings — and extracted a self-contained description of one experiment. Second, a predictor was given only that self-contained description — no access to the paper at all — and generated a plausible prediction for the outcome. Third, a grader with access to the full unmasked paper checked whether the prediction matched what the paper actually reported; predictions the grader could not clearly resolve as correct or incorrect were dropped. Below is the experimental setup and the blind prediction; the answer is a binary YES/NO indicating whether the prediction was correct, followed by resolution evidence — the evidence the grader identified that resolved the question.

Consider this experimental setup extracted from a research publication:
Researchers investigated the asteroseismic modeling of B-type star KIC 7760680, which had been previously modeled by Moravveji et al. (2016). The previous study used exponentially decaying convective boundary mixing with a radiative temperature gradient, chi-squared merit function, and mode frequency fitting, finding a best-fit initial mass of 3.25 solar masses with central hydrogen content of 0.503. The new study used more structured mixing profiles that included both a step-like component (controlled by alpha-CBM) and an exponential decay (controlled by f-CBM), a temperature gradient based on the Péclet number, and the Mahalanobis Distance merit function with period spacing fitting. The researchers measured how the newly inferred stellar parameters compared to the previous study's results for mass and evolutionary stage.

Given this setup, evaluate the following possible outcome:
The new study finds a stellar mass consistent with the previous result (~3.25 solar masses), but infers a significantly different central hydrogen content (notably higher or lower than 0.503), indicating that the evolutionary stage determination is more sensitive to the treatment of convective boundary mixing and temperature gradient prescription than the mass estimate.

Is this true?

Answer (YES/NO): NO